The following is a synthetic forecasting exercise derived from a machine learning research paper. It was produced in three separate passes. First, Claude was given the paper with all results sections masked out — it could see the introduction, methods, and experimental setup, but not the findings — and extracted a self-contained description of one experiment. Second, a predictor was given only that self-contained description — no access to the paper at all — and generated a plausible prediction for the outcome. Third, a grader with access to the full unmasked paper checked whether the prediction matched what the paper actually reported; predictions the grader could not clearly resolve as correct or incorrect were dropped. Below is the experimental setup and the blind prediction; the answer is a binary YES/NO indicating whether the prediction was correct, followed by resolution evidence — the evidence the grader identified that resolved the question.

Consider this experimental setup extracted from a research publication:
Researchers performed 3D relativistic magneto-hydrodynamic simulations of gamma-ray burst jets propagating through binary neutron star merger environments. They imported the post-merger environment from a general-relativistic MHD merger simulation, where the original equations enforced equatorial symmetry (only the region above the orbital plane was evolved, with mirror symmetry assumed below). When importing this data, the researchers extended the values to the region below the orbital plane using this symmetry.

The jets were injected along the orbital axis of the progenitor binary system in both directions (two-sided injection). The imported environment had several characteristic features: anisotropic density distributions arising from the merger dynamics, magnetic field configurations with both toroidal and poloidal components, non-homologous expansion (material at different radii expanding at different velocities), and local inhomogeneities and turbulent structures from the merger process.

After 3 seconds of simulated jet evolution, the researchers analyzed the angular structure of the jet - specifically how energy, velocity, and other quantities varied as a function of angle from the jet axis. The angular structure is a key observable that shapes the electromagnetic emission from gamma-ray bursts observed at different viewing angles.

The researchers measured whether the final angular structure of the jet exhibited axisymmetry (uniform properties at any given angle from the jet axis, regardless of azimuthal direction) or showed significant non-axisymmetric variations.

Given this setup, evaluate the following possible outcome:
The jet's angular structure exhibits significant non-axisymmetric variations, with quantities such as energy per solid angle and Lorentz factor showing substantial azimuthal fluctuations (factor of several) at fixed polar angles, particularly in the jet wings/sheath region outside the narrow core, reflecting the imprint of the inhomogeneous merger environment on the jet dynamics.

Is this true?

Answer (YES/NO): NO